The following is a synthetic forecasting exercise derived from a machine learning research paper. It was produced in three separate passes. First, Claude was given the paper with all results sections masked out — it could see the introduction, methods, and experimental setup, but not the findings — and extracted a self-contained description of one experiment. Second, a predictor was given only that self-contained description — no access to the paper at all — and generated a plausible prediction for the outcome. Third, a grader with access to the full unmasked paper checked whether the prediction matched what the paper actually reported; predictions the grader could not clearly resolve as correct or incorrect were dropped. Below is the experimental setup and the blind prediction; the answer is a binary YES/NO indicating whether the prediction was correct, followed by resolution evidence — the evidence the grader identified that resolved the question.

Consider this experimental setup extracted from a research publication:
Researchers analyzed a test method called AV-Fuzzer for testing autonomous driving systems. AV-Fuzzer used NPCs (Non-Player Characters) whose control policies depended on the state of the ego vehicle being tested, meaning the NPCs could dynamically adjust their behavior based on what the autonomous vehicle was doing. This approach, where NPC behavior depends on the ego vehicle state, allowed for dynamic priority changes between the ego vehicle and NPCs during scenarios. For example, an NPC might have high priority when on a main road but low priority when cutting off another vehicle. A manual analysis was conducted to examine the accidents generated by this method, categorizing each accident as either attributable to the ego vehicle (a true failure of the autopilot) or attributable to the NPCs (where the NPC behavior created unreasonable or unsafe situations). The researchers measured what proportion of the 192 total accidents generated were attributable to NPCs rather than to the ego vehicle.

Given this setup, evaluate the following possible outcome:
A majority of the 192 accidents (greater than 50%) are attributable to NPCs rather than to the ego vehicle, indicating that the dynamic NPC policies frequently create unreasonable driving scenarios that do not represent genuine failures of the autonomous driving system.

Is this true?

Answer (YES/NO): YES